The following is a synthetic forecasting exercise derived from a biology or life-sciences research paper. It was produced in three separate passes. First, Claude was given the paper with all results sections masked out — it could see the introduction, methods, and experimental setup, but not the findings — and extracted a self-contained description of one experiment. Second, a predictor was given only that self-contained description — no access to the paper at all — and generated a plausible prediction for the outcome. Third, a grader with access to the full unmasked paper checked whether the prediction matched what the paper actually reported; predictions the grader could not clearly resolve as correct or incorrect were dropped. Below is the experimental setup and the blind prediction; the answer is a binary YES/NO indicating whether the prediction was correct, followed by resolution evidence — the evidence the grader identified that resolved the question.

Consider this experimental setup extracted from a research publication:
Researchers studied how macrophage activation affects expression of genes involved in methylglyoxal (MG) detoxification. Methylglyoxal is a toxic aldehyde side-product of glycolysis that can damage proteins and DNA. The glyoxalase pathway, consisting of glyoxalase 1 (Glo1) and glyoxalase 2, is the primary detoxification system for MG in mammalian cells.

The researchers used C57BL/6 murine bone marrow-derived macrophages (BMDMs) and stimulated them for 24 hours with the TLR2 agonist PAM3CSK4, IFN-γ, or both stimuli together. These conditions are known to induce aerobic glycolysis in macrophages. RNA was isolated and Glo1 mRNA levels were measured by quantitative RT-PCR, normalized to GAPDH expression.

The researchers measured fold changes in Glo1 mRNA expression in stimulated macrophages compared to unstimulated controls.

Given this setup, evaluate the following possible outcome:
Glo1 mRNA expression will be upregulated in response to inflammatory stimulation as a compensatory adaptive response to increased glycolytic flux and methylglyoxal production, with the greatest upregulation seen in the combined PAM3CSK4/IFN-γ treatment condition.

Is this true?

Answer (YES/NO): NO